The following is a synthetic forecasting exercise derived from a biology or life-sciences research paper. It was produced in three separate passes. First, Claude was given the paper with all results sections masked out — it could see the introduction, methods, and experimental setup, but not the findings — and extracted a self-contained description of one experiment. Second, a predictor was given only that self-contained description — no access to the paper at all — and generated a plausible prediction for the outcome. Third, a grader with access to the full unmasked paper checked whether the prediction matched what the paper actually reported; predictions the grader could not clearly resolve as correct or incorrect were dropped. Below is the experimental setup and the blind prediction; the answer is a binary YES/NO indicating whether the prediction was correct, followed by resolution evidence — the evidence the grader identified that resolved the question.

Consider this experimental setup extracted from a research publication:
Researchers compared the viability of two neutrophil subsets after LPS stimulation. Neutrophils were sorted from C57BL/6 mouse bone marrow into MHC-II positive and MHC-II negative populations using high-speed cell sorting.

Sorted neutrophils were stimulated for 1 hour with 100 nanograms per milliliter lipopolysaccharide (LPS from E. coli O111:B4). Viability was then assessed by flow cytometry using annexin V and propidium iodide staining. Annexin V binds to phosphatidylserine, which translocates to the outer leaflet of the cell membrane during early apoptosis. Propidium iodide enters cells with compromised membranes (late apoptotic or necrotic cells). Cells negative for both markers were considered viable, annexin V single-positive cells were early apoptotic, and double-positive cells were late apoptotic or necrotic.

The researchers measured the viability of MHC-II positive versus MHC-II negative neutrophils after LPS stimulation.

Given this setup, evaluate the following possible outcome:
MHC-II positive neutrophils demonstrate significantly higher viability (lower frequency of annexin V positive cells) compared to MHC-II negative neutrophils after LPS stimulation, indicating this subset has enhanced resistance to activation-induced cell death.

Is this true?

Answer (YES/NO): NO